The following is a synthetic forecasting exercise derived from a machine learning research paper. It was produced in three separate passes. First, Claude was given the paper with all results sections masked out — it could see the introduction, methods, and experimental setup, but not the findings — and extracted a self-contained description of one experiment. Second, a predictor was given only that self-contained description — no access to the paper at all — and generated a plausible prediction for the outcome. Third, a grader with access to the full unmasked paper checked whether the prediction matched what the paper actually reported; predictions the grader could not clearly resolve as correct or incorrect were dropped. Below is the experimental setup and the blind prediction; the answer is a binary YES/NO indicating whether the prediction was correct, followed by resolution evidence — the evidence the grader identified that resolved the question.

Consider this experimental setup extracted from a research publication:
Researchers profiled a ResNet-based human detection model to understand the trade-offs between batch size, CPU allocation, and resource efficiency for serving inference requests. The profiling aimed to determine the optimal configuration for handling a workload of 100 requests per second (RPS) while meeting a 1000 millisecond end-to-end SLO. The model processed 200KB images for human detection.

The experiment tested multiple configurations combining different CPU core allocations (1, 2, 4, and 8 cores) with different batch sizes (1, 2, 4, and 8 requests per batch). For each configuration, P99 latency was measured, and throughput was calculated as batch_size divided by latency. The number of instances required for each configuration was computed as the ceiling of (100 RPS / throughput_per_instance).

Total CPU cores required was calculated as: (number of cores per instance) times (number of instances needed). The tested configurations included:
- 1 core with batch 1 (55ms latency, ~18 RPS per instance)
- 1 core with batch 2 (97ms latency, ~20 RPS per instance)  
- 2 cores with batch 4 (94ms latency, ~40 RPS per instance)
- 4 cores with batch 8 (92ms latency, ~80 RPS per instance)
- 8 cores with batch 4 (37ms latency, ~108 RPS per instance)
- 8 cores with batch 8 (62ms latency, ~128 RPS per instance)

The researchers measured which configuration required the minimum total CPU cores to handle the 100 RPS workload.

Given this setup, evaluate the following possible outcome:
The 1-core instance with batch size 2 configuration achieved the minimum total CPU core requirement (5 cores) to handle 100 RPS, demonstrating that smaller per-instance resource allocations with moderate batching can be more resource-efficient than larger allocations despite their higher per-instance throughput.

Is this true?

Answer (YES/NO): YES